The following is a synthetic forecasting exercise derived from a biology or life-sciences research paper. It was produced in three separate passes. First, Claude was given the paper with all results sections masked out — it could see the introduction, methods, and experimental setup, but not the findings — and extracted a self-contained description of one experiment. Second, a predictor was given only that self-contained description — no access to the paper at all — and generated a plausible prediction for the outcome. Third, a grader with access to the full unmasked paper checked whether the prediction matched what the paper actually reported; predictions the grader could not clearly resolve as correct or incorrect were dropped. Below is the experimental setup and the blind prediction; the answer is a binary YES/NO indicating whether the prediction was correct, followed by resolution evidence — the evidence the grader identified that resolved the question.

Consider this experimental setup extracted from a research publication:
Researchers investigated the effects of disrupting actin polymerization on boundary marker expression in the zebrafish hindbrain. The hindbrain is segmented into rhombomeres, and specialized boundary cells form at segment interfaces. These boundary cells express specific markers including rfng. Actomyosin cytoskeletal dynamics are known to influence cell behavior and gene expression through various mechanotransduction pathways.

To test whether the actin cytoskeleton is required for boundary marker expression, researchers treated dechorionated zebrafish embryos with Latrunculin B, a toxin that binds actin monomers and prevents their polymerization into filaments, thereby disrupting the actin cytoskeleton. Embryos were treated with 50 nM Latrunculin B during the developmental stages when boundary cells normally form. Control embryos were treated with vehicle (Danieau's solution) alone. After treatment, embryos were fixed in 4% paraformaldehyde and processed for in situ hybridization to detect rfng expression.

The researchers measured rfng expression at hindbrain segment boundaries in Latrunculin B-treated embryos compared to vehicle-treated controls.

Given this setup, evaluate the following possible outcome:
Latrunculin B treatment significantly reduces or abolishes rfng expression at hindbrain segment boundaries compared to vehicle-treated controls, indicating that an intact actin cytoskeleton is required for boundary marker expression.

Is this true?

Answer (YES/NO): YES